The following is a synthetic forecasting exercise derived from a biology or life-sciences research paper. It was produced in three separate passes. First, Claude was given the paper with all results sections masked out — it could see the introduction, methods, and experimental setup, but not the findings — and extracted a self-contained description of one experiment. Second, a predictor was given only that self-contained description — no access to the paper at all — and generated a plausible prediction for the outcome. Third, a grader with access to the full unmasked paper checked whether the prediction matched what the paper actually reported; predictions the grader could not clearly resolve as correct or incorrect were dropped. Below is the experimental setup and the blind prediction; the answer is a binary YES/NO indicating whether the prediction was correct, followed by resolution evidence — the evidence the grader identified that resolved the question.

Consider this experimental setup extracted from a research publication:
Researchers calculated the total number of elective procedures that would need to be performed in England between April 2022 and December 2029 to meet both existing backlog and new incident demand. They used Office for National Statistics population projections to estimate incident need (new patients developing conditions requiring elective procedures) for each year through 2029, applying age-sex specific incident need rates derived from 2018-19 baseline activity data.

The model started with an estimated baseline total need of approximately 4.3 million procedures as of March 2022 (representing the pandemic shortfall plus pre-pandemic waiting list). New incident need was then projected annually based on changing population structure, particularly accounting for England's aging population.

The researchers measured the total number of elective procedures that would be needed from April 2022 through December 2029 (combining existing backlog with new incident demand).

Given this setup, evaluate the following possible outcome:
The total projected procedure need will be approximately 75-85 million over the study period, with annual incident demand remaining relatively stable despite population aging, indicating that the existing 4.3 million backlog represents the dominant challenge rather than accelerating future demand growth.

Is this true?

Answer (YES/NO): NO